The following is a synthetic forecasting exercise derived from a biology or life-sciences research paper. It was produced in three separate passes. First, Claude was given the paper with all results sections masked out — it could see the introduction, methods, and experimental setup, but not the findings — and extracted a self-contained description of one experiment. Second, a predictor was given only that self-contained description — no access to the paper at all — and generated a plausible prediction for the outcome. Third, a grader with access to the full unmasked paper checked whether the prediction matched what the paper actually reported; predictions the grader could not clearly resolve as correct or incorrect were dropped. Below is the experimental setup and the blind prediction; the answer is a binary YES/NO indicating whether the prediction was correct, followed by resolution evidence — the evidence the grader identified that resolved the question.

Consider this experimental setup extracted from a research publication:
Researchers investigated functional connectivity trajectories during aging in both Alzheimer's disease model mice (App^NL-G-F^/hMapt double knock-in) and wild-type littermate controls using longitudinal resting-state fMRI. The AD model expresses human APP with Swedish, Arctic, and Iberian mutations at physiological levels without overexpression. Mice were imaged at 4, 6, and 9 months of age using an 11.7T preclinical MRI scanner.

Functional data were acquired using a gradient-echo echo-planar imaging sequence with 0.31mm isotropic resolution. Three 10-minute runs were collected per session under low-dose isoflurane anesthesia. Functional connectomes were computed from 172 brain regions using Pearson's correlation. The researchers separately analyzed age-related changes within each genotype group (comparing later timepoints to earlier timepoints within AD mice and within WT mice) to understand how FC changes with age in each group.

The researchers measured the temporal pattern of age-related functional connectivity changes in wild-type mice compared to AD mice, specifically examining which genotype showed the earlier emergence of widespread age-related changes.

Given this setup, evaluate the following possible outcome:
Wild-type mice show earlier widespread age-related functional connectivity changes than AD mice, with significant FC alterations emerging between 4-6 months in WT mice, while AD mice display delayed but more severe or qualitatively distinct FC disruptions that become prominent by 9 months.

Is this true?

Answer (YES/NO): NO